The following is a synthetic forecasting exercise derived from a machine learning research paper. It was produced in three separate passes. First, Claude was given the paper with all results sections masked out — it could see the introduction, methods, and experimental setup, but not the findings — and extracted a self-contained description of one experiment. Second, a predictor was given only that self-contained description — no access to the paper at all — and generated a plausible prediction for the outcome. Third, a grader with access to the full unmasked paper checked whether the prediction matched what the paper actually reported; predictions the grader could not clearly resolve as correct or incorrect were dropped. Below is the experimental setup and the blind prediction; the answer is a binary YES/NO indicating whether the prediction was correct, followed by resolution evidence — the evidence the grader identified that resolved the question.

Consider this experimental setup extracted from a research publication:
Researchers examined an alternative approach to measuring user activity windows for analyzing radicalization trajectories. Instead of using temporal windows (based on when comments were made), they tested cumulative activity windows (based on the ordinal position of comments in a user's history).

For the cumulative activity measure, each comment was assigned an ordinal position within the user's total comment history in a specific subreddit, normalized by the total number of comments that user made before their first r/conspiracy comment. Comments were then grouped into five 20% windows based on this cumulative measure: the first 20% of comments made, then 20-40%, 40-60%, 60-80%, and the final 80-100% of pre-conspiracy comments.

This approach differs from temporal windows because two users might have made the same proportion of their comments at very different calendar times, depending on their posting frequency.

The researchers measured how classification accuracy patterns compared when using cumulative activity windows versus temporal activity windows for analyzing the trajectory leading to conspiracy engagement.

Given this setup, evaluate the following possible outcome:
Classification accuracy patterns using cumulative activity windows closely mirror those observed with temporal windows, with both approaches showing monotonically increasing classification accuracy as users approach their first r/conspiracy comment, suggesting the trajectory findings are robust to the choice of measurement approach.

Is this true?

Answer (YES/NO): NO